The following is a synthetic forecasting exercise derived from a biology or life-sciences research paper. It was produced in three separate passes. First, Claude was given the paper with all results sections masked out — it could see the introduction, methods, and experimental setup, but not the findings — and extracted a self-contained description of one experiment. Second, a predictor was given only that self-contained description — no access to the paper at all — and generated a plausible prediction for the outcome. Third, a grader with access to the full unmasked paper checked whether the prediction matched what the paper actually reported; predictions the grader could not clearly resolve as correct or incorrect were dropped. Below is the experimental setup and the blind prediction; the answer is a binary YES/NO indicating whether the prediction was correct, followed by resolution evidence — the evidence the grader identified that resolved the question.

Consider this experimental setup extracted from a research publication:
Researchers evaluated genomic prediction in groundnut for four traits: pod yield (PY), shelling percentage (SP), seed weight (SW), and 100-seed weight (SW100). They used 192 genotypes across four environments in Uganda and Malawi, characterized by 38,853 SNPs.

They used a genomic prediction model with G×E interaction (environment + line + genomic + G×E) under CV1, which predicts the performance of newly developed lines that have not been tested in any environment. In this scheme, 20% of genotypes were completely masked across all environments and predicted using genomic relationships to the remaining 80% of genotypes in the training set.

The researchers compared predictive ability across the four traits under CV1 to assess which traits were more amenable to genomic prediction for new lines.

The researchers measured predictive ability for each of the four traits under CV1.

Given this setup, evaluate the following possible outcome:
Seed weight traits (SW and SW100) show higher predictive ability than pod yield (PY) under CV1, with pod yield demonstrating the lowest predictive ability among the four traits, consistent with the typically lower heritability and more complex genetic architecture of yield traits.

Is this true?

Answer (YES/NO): NO